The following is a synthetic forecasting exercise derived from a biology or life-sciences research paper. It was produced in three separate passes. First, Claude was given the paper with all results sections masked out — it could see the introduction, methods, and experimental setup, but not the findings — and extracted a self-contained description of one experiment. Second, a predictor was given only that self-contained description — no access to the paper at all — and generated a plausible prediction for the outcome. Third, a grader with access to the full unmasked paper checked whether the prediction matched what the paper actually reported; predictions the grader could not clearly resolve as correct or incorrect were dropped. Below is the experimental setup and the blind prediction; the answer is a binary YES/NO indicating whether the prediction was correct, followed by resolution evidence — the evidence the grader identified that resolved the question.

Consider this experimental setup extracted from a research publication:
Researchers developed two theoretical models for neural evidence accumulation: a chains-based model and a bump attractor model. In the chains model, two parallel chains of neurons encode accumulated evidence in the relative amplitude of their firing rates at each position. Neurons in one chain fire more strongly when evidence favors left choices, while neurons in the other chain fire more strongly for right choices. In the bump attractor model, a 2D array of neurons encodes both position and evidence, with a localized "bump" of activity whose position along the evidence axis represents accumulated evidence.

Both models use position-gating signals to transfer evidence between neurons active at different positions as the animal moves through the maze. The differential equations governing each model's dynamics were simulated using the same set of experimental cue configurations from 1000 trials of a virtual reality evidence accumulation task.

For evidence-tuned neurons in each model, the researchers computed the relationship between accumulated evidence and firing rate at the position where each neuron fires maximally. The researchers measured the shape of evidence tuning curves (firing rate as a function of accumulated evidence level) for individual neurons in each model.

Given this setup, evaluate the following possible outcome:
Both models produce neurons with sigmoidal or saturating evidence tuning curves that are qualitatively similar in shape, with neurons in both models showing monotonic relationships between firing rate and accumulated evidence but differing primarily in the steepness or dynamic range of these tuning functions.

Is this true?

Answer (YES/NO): NO